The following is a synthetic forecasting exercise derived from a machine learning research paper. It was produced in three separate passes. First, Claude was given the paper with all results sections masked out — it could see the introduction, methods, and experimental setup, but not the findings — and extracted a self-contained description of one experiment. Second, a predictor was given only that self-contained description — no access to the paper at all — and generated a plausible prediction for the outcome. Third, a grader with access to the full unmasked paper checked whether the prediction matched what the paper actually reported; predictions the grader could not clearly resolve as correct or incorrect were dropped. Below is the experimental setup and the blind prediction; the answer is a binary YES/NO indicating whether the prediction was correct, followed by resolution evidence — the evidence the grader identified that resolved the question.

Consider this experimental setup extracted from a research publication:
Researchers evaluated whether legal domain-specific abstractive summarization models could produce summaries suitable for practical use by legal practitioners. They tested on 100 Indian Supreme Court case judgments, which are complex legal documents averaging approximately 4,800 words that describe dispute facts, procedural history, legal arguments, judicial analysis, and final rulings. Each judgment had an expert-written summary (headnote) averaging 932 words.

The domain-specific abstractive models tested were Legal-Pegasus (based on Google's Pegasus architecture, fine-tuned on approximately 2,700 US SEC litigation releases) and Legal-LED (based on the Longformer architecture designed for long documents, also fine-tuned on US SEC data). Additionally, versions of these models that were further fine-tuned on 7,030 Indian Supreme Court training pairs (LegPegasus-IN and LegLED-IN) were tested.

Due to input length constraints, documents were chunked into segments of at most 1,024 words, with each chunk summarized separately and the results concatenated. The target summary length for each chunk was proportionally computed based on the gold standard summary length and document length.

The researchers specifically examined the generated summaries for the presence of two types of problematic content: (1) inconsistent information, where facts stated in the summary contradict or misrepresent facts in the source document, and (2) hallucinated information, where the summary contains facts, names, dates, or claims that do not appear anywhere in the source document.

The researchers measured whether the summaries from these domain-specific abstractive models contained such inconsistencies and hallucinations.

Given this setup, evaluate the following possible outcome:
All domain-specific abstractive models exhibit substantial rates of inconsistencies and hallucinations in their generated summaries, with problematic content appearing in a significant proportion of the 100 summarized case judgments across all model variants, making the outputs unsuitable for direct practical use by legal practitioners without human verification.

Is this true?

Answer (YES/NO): YES